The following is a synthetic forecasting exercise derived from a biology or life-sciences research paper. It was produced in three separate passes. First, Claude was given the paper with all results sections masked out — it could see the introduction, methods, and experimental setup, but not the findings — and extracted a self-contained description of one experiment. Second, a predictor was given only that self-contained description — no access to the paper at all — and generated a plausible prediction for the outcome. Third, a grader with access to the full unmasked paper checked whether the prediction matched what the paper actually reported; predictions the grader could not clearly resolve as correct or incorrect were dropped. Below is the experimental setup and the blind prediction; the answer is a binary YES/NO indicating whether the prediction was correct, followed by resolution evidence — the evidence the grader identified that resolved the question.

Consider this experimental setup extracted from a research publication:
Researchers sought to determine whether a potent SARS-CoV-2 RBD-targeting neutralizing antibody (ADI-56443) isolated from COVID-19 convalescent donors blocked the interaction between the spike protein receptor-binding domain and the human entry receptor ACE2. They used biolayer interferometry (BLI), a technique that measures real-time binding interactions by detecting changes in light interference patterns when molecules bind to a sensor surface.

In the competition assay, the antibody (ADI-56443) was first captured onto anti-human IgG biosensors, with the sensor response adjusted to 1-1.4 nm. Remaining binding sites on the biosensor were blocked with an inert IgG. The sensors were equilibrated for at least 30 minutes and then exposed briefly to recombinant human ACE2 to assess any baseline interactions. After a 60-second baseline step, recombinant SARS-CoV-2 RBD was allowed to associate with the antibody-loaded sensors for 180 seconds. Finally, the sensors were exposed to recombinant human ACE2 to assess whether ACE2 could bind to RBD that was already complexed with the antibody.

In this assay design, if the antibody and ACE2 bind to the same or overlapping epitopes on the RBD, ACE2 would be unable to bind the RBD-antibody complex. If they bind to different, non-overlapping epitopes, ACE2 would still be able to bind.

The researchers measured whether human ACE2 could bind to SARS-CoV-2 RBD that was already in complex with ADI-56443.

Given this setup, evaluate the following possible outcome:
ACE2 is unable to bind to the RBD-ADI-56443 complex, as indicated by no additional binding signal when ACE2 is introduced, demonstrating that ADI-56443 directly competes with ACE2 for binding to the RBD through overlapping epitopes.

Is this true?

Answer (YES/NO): YES